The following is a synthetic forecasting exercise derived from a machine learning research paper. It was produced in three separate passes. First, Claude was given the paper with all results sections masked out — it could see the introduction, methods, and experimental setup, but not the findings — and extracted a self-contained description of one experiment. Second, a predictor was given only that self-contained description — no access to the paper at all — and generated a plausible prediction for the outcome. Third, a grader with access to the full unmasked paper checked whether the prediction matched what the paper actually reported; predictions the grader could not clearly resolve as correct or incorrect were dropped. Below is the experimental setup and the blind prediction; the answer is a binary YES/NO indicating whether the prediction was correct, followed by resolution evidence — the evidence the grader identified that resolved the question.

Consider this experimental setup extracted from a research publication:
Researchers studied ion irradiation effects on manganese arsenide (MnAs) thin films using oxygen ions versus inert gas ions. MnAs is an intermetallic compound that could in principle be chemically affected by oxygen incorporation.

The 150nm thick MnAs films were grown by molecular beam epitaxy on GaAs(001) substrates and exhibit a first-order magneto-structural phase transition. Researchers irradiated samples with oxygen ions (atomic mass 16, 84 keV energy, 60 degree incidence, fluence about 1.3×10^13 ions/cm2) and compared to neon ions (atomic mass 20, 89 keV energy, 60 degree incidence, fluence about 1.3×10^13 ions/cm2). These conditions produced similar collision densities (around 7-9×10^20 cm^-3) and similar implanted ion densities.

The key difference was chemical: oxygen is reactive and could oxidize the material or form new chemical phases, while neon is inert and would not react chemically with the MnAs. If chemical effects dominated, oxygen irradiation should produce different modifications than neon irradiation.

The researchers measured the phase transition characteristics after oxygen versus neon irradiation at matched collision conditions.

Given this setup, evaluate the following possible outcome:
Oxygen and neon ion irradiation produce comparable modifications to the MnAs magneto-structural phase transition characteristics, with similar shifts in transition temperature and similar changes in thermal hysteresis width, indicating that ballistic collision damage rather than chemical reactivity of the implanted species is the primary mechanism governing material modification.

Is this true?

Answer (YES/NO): YES